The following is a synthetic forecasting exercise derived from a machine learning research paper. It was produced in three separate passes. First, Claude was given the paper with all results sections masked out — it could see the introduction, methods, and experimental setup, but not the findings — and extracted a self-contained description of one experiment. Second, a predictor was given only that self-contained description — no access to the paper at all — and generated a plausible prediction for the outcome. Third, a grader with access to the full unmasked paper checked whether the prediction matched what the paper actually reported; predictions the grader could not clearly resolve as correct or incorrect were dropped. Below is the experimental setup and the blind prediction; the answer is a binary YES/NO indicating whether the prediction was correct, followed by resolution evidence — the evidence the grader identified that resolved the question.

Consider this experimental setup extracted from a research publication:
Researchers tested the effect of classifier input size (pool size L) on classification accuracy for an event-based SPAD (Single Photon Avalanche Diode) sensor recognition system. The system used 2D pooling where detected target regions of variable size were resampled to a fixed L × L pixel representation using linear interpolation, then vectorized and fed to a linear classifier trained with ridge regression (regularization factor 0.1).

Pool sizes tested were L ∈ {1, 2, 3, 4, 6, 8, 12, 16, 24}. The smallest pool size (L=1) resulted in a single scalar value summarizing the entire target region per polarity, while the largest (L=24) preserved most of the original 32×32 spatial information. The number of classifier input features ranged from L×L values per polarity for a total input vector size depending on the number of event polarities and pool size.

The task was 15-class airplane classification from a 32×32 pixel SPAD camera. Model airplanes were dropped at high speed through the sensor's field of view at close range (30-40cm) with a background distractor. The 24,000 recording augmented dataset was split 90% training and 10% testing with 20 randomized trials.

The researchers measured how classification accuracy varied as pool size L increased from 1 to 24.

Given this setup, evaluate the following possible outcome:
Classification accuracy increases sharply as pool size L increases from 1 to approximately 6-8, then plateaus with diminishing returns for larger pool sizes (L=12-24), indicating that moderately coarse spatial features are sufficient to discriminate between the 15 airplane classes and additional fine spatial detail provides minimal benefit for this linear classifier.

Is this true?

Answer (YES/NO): NO